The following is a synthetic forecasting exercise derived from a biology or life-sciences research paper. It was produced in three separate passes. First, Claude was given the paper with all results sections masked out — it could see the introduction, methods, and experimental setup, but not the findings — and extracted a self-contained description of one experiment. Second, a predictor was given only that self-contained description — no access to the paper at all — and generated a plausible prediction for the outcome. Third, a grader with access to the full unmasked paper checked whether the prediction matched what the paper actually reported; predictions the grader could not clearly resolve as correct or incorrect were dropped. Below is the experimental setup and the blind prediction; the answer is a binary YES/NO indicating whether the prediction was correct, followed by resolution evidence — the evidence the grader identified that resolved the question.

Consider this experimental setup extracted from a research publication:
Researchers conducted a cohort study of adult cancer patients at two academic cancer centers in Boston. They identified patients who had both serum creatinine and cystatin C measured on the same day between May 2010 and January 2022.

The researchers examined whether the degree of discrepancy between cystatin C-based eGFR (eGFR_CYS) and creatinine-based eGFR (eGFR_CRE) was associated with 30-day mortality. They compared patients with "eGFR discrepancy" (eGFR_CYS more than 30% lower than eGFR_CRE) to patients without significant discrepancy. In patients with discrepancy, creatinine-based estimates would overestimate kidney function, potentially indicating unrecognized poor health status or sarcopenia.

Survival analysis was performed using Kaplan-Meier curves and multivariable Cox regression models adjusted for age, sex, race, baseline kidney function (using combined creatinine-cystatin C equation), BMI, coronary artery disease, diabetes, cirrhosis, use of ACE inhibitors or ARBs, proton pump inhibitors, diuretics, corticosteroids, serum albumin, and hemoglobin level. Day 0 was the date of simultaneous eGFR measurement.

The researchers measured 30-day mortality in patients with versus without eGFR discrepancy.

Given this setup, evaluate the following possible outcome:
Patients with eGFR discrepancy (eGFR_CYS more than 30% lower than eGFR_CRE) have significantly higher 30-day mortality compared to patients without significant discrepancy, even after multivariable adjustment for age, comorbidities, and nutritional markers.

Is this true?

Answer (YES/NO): YES